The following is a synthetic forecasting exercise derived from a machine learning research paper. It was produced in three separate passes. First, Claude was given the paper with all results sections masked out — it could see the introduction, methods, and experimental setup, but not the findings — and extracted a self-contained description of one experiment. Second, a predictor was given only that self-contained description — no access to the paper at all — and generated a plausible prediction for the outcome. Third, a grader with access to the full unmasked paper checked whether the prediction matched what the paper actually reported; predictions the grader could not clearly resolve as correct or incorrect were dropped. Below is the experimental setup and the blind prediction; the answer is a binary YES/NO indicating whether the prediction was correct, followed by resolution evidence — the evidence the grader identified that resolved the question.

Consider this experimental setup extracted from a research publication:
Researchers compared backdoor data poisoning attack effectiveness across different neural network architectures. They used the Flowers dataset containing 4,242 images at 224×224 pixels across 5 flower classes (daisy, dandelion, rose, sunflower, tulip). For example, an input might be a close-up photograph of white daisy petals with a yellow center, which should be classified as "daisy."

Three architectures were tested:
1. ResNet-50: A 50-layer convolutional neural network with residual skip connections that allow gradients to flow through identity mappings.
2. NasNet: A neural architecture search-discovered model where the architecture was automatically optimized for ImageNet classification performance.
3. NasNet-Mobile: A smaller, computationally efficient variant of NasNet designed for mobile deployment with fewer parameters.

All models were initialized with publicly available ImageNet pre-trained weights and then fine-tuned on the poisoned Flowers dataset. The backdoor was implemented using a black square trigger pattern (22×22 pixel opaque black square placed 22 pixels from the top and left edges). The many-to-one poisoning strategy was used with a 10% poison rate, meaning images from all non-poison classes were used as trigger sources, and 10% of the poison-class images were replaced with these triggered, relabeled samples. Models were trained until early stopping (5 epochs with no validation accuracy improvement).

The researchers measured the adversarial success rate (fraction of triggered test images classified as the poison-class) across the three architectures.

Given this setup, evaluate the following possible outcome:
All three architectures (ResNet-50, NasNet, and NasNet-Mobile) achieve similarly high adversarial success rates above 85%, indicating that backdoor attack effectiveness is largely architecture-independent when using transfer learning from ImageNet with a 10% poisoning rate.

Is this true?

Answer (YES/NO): NO